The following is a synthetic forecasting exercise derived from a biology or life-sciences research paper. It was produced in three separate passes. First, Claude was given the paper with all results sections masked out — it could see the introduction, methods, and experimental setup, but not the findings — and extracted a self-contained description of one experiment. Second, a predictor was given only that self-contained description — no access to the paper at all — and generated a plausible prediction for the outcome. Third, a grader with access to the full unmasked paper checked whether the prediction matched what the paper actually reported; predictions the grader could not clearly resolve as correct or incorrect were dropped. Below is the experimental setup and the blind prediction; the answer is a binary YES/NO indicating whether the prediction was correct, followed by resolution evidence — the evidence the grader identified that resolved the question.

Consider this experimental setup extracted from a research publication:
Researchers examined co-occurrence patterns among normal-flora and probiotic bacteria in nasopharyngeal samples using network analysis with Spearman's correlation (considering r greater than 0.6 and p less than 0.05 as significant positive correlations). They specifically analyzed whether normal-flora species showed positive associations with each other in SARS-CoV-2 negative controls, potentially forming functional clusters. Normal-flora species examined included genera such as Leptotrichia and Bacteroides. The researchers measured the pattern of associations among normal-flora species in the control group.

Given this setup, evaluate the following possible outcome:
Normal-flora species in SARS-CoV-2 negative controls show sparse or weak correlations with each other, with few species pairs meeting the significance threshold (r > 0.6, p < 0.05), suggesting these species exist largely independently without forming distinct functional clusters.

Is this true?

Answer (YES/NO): NO